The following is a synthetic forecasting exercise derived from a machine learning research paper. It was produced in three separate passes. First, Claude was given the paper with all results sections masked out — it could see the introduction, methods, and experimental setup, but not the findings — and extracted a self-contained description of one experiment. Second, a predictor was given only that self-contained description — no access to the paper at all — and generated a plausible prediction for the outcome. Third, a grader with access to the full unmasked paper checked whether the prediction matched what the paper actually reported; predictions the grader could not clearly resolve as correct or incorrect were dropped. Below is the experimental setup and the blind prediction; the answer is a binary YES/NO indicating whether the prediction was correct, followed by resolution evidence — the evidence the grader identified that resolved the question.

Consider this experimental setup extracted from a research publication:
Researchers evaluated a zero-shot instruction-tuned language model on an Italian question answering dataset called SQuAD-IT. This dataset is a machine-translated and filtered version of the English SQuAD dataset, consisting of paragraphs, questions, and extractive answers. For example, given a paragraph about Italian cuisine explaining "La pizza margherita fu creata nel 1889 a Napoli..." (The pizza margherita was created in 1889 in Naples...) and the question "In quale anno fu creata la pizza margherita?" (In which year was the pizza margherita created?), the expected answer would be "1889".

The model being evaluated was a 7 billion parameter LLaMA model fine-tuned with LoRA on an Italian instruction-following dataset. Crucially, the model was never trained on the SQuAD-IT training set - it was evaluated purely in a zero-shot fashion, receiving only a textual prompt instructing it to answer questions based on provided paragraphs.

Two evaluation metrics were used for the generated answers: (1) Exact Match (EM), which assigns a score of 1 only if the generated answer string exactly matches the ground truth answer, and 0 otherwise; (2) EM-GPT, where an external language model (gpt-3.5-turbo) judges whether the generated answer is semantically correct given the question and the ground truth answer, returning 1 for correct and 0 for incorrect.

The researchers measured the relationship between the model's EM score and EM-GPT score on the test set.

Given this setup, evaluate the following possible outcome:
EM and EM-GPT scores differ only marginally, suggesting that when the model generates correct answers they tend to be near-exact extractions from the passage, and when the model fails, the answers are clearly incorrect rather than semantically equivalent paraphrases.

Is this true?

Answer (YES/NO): NO